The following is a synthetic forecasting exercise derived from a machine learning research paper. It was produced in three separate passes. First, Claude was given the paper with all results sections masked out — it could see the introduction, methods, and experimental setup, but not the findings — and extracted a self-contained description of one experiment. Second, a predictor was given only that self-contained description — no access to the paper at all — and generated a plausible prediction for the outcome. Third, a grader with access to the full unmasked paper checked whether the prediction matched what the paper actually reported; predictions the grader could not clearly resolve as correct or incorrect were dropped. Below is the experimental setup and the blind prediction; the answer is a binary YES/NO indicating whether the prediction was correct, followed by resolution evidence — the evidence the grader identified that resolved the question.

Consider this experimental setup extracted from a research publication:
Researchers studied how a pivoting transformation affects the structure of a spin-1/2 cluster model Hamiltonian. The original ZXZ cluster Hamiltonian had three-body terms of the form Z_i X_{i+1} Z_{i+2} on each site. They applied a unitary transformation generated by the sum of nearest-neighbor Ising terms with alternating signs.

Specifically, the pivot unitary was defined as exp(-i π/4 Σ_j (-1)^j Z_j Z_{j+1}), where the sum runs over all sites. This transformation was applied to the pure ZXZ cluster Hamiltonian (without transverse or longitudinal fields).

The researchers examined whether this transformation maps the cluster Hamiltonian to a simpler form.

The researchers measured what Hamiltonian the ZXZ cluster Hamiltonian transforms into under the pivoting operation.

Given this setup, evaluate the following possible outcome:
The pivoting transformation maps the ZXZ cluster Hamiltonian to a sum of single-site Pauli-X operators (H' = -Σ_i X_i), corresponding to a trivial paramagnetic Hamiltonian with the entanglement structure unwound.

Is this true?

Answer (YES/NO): YES